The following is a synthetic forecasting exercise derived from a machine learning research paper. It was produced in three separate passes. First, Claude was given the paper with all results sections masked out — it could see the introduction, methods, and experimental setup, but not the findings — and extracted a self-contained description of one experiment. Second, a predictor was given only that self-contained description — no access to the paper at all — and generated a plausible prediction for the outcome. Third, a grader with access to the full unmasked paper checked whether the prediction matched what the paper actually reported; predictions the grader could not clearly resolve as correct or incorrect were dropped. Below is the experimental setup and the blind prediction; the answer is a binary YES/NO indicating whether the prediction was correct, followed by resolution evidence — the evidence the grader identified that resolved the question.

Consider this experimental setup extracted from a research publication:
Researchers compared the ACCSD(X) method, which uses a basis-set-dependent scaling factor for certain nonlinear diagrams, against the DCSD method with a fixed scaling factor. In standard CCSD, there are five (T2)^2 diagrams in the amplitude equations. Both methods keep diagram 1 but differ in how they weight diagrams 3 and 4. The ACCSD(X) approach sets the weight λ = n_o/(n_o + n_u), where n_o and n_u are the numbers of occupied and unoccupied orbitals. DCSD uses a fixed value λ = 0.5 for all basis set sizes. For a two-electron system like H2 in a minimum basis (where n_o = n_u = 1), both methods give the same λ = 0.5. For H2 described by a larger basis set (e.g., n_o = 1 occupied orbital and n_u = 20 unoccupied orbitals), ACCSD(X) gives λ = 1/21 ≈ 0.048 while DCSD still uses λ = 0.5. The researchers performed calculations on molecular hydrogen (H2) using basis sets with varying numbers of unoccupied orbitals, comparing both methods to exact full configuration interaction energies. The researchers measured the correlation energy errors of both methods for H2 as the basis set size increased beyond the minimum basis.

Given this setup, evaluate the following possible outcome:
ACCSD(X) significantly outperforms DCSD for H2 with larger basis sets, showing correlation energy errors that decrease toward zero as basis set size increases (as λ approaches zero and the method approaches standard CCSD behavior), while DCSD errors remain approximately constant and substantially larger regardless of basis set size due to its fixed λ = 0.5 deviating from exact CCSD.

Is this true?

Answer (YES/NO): NO